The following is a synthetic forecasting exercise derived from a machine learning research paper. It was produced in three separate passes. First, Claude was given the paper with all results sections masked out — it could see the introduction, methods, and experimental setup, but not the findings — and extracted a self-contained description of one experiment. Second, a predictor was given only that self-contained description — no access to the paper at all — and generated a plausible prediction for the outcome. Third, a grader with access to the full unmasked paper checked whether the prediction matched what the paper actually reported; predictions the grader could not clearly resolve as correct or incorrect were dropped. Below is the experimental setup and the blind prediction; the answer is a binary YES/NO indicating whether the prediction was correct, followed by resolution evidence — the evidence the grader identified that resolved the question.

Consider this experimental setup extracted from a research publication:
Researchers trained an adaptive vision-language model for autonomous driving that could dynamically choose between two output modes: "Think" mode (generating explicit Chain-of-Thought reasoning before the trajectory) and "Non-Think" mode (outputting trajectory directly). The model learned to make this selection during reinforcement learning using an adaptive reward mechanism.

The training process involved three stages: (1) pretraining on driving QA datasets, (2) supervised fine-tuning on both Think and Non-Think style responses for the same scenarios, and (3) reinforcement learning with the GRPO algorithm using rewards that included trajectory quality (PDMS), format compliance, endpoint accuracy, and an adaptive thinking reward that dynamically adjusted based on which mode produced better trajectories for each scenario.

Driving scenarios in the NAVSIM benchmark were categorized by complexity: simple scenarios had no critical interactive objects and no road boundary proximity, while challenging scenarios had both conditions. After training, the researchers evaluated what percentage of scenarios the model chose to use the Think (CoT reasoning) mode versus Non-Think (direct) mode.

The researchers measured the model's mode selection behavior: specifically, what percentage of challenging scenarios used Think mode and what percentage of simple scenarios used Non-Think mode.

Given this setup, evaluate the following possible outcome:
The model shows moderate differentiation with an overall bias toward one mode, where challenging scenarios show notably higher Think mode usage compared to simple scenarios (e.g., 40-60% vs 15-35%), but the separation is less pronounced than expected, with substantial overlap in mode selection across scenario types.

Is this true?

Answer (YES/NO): NO